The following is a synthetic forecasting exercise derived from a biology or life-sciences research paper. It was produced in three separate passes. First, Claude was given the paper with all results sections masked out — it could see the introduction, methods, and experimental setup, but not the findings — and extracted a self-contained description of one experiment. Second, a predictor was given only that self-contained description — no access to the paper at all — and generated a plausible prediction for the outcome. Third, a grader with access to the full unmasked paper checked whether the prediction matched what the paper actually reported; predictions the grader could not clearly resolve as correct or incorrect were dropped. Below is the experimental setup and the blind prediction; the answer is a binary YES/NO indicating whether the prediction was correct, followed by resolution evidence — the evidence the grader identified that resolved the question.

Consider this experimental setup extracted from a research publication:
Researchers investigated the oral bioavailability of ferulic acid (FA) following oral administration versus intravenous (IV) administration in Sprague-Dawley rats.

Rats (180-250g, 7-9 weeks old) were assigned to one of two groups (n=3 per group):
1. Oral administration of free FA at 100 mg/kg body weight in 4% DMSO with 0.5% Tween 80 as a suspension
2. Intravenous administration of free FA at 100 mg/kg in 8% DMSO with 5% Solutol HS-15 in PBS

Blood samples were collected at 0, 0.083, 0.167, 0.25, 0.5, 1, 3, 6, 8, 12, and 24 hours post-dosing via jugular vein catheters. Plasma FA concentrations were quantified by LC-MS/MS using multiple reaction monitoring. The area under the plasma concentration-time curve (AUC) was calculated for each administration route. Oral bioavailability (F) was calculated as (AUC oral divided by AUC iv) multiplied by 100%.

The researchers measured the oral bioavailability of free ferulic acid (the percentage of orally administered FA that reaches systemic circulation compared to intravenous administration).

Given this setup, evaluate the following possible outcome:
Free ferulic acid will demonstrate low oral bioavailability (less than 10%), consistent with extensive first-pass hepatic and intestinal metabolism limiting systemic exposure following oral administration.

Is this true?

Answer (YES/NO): NO